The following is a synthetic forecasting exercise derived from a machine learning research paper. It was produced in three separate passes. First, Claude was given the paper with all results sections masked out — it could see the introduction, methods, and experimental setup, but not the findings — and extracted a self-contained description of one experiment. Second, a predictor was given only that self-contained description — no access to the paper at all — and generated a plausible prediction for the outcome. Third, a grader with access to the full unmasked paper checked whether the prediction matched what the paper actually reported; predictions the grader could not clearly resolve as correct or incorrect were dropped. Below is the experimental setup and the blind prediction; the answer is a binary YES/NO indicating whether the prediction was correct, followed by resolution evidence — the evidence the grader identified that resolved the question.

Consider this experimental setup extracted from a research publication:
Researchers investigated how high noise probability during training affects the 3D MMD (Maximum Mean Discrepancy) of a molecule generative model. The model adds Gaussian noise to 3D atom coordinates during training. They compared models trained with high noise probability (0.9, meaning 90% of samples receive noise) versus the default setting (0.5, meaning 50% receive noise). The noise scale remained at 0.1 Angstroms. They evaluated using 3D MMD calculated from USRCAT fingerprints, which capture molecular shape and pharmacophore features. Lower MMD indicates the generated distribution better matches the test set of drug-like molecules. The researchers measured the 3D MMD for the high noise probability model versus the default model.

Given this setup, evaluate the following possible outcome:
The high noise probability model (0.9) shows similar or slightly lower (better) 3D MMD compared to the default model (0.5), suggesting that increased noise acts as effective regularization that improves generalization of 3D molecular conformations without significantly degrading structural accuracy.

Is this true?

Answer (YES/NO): NO